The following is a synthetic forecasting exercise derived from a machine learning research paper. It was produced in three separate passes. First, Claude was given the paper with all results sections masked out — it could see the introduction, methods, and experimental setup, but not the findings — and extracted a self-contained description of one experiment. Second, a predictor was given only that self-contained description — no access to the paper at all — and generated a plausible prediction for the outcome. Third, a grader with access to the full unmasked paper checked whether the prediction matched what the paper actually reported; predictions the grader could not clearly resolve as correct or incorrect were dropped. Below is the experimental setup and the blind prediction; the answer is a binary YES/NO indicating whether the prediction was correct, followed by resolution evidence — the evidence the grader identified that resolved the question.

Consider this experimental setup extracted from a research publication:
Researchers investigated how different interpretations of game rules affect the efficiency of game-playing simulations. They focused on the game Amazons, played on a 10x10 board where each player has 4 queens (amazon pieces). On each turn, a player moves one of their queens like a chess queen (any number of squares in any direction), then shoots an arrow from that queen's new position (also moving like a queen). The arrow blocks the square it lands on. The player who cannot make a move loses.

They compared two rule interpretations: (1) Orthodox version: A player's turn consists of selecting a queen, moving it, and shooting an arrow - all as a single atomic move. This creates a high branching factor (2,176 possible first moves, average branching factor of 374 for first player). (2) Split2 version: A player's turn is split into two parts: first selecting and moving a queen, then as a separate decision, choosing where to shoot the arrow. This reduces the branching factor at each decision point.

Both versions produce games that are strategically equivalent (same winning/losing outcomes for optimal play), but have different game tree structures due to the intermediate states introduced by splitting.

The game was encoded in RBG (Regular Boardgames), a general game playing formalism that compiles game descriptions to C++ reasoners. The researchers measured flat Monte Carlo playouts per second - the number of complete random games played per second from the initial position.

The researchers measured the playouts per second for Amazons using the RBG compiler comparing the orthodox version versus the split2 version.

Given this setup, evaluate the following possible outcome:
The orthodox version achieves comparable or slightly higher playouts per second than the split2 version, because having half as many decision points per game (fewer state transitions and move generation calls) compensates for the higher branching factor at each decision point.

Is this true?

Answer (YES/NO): NO